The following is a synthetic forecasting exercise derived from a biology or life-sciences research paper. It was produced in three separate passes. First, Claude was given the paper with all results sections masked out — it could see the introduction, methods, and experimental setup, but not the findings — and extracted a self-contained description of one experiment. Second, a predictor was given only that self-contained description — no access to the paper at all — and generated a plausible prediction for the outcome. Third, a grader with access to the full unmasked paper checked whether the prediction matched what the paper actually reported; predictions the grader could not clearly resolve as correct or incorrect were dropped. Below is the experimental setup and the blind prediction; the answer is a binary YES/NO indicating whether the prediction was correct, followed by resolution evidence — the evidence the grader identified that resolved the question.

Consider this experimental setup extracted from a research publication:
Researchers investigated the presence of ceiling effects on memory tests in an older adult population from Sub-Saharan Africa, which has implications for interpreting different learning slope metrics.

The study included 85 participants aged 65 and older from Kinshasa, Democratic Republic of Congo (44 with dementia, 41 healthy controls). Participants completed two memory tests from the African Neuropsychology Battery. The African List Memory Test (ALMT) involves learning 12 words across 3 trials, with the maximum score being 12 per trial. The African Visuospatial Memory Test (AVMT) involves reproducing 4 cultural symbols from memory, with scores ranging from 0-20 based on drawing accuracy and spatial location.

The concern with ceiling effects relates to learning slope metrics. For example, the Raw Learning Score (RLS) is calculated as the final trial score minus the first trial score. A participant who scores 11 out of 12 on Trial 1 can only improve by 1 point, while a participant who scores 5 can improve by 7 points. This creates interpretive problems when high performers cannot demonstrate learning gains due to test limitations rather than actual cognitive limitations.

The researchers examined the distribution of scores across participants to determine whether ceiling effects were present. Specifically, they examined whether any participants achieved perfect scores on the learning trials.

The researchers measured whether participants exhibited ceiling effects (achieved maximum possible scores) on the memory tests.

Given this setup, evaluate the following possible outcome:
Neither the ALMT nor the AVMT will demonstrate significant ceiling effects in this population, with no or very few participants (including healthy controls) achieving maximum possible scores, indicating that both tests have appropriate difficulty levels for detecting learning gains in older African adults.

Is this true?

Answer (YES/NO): YES